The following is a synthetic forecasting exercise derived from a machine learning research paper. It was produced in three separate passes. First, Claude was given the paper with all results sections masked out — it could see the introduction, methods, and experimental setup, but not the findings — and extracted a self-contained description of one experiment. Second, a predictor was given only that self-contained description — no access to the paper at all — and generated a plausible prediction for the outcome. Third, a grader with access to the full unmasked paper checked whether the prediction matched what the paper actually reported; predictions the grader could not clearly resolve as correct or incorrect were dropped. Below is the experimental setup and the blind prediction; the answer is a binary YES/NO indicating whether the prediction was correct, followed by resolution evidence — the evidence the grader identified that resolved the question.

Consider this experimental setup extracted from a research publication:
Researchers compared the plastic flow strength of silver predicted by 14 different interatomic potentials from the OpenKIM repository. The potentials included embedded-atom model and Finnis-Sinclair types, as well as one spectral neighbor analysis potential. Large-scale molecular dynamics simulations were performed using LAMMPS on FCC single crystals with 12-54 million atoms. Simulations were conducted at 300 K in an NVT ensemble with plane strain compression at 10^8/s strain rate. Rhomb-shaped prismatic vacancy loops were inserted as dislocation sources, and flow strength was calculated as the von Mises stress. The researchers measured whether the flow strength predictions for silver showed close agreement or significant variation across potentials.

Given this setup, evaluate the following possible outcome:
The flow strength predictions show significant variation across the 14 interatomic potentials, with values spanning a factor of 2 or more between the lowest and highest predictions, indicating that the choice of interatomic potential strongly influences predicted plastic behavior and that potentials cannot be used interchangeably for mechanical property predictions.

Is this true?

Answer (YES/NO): YES